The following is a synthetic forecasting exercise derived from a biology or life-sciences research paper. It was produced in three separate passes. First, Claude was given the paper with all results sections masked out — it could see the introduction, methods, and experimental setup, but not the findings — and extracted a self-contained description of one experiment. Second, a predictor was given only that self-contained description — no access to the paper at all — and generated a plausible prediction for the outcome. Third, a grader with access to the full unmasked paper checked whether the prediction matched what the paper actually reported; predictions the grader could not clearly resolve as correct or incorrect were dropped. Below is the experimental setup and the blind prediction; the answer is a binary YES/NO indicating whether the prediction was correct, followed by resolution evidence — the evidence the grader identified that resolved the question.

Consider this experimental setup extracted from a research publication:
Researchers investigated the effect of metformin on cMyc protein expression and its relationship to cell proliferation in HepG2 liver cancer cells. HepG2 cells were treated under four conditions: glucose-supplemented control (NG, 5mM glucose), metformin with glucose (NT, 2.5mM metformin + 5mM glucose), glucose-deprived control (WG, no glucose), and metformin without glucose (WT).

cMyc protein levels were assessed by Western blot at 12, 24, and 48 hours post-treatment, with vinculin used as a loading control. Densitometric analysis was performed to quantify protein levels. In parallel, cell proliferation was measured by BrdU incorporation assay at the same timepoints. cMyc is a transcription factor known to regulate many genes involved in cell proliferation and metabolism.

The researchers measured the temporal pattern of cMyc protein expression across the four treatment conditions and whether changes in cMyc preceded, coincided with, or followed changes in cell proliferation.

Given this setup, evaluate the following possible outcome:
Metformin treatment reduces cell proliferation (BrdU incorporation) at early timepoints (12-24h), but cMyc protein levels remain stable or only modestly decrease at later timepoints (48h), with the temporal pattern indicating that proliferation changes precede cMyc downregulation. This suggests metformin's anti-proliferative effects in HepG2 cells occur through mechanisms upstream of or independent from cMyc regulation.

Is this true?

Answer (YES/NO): NO